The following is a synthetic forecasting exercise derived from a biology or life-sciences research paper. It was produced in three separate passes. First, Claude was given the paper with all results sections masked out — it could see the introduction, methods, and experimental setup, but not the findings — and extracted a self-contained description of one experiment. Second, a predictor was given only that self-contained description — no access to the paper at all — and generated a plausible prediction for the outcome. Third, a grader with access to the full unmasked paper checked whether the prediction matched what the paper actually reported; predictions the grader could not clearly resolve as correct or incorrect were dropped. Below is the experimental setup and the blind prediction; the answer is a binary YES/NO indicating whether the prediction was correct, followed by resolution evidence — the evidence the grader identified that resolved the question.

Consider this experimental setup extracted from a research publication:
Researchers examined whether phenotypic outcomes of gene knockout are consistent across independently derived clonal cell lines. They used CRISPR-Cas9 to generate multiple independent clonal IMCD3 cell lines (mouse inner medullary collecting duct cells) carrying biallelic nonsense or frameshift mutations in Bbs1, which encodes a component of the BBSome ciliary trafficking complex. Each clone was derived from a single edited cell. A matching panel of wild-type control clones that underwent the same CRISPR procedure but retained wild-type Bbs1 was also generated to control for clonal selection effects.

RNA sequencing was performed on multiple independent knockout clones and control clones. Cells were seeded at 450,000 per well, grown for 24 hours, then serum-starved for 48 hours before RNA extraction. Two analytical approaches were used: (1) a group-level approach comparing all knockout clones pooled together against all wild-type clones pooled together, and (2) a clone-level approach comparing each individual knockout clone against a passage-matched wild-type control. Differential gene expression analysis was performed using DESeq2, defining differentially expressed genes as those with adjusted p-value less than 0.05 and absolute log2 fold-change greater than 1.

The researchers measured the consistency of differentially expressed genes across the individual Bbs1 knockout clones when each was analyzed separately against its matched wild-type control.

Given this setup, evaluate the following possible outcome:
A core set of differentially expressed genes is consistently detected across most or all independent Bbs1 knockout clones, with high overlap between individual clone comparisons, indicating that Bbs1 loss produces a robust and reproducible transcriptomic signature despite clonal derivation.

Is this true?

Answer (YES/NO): YES